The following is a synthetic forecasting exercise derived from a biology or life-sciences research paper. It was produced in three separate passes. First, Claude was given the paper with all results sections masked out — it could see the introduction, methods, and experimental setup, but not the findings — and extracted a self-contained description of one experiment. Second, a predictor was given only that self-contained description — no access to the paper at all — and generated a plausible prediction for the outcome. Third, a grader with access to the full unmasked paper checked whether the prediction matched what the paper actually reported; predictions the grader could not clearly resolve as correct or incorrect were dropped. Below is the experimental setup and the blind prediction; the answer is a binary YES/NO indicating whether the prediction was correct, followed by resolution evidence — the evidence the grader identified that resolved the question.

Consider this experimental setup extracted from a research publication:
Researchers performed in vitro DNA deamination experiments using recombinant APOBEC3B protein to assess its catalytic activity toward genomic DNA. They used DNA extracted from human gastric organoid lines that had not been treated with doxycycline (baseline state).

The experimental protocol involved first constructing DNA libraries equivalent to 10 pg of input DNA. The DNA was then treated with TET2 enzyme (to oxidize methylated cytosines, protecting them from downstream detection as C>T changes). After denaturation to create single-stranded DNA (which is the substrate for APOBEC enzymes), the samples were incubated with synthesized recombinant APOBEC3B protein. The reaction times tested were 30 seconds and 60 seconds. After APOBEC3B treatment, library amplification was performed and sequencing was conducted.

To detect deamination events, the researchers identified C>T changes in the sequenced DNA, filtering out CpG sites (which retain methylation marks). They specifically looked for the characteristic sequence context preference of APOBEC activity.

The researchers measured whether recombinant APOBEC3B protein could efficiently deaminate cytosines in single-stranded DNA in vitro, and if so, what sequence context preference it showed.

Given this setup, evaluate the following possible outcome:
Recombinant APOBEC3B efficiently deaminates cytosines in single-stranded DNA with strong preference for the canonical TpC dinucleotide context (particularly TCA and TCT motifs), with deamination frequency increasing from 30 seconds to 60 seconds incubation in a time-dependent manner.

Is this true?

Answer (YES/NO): NO